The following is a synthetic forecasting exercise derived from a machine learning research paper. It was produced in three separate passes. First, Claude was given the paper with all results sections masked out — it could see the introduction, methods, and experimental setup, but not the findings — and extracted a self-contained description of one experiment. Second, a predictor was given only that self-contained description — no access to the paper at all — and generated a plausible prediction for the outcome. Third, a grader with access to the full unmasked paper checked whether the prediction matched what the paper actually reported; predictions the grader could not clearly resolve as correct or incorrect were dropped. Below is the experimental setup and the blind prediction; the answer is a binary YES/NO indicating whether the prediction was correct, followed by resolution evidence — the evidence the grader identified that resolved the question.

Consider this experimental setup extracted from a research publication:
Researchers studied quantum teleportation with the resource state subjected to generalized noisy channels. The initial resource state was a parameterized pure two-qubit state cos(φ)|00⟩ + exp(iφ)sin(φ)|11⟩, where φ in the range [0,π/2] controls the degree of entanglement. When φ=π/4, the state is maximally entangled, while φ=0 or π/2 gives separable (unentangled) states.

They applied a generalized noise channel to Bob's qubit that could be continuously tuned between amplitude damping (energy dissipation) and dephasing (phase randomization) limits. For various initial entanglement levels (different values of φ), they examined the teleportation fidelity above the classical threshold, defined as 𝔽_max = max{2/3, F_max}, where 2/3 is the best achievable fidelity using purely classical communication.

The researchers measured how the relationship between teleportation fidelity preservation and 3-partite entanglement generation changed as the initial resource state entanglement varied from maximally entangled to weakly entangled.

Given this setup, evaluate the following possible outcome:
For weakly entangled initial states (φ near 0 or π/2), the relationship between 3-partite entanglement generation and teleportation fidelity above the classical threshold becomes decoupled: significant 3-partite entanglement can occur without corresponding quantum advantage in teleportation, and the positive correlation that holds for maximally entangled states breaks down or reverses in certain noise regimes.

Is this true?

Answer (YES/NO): NO